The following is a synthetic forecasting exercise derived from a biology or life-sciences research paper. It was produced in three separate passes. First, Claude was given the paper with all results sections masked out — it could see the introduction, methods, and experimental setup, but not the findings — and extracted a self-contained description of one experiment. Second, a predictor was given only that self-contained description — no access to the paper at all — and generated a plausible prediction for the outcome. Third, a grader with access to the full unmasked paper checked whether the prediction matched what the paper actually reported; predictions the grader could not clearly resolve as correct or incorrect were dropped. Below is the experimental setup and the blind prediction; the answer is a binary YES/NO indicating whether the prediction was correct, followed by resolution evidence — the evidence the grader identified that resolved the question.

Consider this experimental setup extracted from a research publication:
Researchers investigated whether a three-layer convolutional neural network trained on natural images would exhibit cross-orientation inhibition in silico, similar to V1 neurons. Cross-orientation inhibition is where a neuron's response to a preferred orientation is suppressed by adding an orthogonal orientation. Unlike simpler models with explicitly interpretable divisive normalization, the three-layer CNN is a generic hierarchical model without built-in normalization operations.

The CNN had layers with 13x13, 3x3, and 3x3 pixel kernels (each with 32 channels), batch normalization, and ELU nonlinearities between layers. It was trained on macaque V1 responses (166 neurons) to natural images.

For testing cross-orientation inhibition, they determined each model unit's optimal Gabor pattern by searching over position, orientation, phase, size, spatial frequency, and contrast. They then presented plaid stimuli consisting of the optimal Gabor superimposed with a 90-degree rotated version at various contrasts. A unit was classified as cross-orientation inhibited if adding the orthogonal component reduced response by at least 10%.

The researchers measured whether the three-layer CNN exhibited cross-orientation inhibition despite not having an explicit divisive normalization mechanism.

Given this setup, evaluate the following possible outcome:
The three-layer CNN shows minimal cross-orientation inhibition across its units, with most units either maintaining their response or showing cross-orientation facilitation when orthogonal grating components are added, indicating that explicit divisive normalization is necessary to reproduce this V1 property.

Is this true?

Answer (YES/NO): NO